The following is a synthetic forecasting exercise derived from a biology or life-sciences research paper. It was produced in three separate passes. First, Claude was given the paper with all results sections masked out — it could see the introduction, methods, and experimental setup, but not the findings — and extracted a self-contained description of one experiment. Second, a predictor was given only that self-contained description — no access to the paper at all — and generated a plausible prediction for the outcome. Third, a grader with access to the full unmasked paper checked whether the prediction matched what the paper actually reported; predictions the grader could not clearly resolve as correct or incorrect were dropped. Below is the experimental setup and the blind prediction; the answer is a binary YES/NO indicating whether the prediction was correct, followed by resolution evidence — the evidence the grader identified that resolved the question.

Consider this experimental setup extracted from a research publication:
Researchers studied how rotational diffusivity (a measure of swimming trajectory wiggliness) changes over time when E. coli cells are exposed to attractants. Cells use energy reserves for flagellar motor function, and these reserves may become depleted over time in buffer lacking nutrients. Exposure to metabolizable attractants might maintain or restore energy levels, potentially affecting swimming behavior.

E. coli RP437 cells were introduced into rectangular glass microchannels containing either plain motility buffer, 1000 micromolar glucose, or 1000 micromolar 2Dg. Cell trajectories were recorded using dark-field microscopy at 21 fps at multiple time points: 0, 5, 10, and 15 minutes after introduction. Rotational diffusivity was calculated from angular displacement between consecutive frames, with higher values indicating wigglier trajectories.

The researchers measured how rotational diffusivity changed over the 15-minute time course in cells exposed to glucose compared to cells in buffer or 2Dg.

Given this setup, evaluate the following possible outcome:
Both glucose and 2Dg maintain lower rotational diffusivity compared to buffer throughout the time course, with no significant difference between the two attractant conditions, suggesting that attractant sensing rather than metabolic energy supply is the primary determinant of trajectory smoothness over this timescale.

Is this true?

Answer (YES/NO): NO